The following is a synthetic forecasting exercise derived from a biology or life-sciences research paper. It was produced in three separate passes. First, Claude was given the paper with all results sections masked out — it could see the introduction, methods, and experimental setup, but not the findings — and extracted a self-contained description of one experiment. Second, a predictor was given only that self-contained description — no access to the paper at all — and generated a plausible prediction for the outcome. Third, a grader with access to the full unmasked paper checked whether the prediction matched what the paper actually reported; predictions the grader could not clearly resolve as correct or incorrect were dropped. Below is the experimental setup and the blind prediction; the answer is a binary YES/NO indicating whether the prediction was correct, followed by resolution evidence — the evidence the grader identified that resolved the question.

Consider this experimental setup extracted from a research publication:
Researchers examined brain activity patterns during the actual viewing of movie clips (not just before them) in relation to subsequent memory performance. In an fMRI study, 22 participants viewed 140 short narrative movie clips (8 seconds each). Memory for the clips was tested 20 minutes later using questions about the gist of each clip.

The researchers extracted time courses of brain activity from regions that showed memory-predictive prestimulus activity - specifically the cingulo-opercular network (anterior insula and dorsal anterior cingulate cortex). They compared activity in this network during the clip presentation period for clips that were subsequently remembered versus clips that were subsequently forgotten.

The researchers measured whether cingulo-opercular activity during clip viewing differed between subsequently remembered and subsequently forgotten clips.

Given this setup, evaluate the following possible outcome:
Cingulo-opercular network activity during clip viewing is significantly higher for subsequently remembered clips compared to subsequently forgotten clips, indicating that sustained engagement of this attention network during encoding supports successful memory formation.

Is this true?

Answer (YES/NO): NO